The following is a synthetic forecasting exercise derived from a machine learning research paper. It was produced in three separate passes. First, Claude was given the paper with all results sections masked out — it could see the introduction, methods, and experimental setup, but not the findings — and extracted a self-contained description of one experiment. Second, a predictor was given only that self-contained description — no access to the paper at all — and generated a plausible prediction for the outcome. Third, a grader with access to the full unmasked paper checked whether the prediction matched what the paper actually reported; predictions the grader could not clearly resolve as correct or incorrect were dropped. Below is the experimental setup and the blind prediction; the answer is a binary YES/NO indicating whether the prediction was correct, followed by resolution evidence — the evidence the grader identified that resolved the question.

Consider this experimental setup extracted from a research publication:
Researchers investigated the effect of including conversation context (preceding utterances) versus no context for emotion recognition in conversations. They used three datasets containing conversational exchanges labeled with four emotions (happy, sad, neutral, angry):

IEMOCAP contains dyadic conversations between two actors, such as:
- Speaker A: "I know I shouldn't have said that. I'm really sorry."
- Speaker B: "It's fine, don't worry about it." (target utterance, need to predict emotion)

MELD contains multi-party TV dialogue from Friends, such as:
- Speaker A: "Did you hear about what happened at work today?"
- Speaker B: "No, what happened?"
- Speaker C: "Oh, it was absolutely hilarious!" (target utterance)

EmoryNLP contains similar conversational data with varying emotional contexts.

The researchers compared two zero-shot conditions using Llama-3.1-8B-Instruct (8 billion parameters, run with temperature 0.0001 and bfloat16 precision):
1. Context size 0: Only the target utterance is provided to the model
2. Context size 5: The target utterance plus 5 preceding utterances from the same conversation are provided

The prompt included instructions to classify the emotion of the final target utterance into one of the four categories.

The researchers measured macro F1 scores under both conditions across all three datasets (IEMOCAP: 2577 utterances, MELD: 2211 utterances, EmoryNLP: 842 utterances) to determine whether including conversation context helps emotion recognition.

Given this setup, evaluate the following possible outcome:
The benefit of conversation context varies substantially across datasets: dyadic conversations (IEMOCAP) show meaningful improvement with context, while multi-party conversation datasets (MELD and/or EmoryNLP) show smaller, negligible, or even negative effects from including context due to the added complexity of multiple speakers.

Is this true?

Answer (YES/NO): YES